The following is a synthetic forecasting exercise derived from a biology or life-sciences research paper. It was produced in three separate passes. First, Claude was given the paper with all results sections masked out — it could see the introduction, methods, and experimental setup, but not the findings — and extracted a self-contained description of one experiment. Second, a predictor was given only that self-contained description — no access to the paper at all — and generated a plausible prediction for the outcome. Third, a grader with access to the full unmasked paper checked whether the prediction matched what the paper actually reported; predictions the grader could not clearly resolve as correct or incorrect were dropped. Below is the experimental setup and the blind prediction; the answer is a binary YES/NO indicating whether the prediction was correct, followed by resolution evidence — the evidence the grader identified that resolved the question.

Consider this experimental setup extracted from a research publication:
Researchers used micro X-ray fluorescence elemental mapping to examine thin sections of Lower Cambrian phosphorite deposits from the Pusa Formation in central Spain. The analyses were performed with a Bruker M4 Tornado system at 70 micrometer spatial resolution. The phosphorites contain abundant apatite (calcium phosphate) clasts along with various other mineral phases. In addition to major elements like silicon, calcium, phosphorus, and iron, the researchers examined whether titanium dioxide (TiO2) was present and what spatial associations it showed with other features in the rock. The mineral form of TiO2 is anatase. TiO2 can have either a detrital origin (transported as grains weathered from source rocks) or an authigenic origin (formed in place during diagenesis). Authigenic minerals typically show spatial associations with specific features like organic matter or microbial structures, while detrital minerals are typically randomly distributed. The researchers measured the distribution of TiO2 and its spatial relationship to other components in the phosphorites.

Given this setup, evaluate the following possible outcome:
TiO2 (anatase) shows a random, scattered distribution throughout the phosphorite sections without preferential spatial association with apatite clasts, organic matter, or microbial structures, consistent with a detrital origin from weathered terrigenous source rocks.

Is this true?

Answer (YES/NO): NO